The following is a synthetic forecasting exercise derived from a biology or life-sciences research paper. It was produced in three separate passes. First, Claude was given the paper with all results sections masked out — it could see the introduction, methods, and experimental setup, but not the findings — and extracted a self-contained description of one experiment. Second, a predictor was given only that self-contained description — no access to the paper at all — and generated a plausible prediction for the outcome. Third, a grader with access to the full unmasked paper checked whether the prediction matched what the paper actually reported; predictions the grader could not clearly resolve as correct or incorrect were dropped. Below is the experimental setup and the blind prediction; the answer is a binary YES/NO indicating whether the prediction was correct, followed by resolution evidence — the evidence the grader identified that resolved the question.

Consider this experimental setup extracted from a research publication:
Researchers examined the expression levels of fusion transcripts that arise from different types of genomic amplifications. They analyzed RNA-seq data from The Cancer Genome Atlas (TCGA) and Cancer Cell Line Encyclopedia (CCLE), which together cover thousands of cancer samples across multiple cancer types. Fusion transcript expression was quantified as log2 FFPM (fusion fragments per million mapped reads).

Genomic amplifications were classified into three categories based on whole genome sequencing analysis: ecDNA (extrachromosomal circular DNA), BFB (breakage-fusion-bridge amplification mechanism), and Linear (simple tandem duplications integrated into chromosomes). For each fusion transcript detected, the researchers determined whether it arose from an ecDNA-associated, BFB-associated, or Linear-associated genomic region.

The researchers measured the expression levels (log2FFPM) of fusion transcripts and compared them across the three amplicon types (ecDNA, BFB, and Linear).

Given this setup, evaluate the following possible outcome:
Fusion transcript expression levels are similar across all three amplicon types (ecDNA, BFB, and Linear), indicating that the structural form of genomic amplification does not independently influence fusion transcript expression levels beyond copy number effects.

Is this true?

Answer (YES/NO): NO